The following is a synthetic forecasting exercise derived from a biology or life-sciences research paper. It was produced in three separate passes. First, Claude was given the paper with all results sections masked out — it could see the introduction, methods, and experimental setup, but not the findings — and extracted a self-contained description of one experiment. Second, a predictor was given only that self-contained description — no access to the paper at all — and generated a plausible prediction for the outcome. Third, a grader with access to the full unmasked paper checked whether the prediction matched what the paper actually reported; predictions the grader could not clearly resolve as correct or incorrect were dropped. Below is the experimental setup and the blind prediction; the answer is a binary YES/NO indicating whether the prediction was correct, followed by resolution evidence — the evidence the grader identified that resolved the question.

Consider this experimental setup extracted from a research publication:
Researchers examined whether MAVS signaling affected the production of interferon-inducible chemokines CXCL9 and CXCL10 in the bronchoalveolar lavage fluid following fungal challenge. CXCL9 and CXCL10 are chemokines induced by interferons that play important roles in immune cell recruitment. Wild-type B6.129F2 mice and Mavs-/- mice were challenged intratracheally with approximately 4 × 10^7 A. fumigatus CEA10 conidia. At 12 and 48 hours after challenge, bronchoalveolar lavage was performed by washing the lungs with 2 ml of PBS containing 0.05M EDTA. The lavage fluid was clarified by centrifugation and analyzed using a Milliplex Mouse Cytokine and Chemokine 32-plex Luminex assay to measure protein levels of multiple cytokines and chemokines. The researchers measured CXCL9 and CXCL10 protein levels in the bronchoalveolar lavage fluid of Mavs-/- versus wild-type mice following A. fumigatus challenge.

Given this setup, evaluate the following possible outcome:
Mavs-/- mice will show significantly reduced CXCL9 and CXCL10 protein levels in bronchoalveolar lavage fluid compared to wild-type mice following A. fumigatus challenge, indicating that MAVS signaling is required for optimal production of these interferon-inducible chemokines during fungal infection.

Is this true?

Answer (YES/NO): YES